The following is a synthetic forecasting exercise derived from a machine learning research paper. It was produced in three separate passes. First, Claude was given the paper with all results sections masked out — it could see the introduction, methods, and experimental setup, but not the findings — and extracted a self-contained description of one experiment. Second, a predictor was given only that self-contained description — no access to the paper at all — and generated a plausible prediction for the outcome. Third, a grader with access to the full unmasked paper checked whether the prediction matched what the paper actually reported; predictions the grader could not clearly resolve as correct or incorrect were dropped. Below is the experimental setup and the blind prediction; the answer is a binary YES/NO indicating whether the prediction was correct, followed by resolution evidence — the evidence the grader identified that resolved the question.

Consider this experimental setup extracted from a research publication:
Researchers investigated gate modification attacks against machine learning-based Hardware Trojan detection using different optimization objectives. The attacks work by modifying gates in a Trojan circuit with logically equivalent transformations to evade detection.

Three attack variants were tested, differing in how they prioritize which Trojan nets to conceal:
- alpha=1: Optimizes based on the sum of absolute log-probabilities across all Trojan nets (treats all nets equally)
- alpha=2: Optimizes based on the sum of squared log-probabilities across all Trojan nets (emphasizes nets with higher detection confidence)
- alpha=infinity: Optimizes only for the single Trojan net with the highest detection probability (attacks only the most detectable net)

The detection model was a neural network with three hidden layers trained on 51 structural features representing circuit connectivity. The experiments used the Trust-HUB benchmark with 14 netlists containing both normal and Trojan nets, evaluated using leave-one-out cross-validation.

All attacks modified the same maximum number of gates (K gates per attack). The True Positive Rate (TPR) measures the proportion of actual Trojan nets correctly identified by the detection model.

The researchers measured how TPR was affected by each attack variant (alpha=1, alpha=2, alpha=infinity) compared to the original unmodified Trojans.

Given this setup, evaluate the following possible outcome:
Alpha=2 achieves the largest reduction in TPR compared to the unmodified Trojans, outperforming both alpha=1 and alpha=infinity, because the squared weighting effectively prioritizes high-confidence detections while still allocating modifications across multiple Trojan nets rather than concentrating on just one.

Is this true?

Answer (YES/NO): NO